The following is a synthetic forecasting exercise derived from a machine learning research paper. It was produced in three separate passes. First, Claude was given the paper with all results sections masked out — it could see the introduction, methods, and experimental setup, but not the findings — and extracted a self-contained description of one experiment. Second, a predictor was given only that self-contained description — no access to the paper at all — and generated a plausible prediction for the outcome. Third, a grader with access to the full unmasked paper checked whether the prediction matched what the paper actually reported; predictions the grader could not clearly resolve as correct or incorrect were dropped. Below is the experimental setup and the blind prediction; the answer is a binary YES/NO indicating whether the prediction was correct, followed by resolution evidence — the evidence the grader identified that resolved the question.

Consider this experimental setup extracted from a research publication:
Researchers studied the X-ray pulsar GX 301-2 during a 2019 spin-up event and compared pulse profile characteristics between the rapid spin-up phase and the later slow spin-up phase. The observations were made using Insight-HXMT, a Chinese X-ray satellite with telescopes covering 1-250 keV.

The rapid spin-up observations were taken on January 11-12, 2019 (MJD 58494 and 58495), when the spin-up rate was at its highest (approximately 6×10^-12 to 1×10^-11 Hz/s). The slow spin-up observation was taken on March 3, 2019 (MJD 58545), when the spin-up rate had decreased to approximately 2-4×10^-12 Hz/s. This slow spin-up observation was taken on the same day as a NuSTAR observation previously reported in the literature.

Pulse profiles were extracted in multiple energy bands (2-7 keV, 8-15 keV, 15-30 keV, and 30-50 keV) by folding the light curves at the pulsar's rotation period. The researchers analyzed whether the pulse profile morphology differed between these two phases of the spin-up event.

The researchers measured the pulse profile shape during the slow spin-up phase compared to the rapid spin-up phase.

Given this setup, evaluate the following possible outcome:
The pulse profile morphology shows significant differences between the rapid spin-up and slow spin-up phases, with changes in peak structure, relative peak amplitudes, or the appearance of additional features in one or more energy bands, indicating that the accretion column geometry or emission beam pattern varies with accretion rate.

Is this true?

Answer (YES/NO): YES